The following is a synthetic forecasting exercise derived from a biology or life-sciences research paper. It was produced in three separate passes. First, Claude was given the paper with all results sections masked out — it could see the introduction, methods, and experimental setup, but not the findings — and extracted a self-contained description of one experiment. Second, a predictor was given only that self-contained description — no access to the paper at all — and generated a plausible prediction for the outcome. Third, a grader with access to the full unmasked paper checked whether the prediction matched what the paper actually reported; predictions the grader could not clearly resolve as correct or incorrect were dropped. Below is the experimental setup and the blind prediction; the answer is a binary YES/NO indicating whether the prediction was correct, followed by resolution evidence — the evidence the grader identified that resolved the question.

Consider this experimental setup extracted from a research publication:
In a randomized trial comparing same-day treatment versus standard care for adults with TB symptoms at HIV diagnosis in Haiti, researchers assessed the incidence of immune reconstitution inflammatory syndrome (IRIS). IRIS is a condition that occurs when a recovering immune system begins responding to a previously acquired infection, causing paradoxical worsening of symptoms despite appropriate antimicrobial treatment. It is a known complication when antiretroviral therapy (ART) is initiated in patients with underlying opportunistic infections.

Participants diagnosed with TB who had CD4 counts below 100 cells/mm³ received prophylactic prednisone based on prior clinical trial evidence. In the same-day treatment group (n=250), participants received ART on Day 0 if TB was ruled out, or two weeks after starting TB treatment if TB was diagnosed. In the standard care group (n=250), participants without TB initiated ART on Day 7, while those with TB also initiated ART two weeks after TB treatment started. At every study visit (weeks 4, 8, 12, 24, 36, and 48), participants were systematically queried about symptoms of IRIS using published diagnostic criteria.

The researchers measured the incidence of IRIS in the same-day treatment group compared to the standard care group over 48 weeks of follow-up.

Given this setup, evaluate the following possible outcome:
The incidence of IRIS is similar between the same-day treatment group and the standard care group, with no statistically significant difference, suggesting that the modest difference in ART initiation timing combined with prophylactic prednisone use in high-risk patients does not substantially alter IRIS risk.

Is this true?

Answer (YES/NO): YES